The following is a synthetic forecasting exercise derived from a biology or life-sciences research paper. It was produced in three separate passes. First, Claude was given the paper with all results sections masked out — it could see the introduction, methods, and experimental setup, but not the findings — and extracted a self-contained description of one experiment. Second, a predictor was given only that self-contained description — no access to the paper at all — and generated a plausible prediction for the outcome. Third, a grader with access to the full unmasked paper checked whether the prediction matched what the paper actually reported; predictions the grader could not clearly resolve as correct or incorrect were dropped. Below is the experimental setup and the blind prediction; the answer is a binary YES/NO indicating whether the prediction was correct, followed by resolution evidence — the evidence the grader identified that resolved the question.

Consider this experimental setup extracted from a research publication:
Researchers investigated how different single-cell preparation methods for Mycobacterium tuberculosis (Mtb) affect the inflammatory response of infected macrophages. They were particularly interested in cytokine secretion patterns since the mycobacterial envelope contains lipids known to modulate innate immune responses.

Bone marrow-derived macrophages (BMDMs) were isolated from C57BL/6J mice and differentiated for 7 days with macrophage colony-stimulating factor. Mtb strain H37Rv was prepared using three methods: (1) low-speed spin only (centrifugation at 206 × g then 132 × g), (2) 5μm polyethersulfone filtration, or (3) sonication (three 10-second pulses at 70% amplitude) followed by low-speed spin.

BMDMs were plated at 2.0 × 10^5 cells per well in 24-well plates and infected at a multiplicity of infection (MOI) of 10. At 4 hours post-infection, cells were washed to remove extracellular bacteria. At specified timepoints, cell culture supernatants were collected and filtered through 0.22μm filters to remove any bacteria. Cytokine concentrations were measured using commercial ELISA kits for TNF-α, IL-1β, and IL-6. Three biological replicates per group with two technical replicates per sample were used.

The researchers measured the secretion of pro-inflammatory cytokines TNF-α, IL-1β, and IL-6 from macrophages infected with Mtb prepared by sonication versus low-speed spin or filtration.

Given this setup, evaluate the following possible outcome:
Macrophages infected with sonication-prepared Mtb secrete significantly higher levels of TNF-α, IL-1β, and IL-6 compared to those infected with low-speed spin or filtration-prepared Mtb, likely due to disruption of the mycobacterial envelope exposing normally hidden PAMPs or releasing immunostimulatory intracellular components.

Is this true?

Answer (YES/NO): YES